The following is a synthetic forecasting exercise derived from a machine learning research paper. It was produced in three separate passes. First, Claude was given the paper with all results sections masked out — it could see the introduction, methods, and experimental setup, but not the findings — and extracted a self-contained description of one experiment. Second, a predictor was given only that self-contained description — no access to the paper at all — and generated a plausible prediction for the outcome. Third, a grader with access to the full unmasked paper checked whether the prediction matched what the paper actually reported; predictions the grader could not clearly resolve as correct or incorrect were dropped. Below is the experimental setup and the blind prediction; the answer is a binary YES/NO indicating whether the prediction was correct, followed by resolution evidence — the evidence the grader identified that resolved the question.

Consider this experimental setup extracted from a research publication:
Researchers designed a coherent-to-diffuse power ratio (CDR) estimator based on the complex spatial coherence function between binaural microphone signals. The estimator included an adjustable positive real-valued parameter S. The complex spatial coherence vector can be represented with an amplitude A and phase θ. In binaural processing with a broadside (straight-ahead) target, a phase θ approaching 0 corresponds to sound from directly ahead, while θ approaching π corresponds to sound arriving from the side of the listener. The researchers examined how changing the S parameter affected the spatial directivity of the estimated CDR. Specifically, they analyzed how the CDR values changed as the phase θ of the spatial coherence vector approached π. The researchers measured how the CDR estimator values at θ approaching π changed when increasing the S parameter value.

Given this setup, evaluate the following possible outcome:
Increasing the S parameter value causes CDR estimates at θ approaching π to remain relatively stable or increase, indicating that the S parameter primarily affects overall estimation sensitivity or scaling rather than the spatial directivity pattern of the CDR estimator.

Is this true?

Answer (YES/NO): NO